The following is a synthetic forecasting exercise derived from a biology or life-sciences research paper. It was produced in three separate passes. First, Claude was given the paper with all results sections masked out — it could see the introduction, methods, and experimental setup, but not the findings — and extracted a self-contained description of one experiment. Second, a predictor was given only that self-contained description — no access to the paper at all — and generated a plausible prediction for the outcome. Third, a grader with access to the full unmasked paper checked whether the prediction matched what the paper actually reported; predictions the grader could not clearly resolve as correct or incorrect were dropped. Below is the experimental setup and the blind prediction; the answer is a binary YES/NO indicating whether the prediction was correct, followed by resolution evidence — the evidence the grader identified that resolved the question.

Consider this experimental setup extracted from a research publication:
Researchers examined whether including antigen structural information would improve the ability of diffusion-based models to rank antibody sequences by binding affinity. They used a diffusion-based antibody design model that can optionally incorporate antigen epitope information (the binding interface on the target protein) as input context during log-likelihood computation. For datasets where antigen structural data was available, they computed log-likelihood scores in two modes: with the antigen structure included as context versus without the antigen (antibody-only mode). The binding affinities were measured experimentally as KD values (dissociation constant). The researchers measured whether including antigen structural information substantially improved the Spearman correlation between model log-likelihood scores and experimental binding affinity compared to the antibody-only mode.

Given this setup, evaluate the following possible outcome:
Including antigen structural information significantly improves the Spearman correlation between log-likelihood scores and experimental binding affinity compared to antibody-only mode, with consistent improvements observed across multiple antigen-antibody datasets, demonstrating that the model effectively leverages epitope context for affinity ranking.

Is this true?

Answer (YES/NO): NO